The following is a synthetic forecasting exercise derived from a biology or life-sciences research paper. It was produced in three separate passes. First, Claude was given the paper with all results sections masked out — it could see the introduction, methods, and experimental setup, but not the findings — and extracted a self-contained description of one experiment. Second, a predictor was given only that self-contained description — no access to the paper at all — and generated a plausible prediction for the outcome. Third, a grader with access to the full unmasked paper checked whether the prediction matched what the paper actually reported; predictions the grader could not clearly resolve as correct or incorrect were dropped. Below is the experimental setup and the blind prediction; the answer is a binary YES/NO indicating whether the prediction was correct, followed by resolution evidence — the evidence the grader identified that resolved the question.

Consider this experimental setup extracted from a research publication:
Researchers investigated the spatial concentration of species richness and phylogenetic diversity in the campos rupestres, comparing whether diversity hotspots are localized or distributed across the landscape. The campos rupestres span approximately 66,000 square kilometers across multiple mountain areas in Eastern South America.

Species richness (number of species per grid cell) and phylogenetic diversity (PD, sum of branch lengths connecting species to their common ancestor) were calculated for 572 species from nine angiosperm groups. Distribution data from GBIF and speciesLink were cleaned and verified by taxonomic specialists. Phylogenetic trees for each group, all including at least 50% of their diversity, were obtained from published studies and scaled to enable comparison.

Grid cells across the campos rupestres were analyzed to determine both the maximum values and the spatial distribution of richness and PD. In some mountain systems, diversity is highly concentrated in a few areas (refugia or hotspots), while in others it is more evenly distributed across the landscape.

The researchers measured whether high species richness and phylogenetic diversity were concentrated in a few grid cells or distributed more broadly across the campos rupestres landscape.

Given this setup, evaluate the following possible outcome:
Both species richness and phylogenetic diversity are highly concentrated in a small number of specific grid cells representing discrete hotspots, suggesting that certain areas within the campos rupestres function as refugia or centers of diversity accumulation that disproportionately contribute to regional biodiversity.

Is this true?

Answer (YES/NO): NO